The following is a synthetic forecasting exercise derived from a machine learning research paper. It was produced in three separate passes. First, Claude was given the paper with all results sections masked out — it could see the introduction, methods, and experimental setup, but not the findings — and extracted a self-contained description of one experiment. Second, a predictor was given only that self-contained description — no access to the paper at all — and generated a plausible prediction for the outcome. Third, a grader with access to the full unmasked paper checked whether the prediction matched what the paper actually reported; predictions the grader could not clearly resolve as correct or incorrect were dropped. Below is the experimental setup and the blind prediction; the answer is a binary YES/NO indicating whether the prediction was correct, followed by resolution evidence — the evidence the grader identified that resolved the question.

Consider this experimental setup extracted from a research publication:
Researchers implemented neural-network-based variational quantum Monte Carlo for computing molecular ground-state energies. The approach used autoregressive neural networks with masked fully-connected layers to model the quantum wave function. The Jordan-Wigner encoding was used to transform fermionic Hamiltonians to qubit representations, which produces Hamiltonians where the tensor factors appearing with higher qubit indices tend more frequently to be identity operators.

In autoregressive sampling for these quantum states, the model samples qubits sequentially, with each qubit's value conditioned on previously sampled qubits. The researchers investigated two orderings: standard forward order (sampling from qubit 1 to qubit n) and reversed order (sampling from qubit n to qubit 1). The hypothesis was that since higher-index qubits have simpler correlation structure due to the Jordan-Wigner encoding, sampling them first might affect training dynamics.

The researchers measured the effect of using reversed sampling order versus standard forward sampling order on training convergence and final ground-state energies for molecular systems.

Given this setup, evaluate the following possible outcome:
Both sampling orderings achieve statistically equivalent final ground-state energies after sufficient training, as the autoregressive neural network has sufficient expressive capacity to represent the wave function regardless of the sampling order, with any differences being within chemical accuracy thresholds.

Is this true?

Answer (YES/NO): NO